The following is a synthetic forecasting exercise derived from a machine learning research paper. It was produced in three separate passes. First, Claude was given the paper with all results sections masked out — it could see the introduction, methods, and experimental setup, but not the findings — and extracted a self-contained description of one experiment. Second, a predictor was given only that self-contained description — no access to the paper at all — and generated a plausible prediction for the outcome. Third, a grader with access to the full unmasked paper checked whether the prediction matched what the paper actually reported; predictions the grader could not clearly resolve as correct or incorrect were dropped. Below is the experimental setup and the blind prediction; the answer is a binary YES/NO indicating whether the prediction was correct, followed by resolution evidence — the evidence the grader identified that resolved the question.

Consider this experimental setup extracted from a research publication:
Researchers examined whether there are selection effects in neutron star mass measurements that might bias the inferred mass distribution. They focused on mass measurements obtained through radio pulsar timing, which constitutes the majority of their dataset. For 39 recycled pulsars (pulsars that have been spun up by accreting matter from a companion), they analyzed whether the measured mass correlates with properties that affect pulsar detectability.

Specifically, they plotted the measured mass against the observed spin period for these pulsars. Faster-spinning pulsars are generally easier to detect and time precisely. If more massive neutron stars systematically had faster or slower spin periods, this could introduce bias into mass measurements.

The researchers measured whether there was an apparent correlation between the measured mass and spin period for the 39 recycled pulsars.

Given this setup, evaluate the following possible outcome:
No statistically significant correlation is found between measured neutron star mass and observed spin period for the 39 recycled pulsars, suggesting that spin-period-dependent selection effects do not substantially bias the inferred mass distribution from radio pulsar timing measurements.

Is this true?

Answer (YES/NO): YES